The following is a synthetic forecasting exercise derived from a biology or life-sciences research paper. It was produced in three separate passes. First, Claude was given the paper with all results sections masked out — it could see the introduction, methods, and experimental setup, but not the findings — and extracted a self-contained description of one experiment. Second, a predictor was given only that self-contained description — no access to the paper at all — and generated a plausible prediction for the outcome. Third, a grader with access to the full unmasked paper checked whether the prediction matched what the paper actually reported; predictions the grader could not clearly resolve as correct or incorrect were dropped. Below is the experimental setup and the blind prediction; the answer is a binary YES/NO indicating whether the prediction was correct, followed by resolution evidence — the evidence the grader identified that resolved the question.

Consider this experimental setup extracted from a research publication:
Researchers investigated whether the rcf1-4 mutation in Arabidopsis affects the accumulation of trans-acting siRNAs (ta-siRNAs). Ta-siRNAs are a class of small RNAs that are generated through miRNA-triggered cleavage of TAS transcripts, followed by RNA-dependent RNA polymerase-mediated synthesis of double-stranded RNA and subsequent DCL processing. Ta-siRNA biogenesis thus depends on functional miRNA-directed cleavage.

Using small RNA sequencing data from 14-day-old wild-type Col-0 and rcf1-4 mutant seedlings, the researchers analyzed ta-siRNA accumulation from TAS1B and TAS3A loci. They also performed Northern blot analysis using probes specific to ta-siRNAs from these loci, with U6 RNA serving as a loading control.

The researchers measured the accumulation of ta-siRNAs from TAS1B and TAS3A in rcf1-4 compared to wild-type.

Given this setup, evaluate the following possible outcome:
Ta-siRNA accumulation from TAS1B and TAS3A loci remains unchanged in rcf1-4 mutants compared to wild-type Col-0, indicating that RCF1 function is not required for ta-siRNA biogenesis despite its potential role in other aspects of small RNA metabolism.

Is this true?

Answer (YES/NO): NO